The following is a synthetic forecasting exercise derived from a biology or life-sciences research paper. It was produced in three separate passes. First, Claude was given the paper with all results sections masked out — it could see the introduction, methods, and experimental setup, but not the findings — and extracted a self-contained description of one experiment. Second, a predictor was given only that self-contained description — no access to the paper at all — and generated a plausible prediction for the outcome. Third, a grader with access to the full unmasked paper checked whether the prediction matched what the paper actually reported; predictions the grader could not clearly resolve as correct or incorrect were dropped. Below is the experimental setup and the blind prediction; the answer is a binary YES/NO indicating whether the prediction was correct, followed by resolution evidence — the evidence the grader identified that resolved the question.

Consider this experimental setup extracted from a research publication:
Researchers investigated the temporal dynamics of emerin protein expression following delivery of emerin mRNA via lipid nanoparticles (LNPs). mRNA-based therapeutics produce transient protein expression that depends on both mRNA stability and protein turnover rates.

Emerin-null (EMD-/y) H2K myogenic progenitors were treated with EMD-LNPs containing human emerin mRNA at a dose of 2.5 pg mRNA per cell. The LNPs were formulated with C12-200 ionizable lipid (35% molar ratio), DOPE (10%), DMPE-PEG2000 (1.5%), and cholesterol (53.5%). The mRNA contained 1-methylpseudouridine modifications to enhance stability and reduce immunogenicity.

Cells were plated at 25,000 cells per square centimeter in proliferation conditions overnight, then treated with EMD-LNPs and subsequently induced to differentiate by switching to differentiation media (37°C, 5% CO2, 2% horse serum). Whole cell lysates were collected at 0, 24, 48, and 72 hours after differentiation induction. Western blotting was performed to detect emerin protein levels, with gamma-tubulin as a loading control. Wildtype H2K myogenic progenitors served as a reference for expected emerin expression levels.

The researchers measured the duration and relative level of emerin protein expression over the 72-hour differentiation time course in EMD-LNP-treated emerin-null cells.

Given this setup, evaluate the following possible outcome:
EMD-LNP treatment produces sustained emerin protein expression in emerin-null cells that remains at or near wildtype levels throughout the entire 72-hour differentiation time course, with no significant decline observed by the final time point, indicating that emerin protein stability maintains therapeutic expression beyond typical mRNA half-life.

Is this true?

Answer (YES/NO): NO